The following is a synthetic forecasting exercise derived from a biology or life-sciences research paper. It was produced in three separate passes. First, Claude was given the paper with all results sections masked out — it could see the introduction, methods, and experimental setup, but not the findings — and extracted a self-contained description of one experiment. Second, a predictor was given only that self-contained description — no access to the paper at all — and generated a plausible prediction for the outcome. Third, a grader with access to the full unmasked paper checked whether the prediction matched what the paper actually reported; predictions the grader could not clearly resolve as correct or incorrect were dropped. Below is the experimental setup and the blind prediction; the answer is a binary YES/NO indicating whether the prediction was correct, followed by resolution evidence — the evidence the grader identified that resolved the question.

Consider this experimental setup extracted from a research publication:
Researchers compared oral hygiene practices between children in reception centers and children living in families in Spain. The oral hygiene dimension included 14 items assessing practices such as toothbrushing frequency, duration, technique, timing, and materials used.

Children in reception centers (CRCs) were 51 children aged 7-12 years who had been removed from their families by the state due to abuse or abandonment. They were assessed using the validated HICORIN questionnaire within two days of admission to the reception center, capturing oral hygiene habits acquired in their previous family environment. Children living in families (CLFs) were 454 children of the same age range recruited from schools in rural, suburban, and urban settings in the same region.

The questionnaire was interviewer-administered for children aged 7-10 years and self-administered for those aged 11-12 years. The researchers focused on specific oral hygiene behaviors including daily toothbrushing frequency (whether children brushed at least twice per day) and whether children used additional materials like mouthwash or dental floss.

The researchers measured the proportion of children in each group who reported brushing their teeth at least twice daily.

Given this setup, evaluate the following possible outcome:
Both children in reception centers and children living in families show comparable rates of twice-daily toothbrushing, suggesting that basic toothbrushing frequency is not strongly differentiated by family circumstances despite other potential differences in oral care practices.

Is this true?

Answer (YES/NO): NO